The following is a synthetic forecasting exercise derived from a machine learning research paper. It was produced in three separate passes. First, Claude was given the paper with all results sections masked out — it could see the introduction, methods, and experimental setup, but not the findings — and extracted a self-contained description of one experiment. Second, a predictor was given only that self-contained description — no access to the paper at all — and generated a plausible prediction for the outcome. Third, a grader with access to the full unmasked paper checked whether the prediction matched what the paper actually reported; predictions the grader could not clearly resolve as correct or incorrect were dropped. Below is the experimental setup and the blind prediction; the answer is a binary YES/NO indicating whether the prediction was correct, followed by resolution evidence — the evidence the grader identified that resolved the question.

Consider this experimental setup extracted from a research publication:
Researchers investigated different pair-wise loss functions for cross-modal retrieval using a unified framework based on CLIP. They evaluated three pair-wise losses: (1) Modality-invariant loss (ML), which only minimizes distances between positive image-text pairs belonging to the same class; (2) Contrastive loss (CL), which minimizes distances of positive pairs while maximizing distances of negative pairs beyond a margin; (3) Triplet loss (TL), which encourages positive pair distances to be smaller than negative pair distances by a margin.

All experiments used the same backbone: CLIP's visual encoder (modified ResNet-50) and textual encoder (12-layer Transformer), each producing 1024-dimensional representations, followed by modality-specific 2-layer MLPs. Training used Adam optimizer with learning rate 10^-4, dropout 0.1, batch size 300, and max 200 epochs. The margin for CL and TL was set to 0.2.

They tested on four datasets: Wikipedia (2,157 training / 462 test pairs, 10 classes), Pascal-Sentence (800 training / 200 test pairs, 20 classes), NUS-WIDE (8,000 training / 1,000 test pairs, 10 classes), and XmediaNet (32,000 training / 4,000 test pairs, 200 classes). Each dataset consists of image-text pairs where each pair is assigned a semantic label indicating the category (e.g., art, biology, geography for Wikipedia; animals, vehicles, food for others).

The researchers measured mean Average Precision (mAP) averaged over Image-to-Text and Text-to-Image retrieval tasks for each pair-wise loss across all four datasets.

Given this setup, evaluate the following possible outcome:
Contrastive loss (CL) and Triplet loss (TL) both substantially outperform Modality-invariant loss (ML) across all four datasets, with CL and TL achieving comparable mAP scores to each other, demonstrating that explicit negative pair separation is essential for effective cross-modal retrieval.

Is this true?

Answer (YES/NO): NO